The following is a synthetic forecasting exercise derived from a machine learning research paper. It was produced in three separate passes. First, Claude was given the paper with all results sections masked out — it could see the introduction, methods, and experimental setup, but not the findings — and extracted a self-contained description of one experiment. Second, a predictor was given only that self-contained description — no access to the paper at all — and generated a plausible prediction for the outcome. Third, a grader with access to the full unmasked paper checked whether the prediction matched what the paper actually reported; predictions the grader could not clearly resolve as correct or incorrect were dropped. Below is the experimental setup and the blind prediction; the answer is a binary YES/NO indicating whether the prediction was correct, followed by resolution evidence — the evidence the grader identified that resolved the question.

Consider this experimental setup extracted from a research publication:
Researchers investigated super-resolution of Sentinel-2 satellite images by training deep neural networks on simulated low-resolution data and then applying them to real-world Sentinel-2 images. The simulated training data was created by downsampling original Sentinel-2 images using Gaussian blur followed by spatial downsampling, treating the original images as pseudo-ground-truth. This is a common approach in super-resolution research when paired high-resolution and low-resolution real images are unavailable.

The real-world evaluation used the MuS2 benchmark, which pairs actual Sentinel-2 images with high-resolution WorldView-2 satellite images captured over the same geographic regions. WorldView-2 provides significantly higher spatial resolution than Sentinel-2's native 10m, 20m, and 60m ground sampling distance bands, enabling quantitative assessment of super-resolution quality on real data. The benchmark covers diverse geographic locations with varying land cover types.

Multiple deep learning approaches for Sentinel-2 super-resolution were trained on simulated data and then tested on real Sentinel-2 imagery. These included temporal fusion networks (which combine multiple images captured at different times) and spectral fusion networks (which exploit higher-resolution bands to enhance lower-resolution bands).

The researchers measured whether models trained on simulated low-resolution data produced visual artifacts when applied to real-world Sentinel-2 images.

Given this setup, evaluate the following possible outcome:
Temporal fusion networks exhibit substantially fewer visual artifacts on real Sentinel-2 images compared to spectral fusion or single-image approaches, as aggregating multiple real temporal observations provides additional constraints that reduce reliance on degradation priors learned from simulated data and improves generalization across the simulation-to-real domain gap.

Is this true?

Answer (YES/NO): NO